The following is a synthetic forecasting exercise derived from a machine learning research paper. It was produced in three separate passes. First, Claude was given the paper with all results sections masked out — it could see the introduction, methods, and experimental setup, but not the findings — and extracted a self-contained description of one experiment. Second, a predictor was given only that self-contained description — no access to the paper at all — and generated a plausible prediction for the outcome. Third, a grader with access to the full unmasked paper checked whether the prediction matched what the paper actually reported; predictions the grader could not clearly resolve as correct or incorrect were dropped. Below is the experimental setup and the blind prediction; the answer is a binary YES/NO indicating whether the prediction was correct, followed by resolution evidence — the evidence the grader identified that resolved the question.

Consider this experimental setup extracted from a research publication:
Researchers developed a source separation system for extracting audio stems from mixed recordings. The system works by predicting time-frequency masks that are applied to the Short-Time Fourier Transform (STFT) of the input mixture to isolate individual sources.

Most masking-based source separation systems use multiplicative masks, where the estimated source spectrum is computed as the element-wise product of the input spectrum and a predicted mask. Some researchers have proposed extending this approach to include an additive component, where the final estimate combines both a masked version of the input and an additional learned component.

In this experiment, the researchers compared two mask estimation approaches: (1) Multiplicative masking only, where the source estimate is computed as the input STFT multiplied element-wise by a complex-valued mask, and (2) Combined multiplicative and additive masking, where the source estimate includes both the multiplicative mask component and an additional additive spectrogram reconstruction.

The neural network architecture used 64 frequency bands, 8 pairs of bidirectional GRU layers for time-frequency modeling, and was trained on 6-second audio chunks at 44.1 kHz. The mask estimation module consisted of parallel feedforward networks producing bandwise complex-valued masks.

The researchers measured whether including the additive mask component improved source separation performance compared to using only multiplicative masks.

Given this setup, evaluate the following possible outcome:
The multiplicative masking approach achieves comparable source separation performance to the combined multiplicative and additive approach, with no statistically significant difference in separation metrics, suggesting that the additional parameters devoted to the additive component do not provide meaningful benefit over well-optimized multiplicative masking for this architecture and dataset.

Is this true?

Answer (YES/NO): YES